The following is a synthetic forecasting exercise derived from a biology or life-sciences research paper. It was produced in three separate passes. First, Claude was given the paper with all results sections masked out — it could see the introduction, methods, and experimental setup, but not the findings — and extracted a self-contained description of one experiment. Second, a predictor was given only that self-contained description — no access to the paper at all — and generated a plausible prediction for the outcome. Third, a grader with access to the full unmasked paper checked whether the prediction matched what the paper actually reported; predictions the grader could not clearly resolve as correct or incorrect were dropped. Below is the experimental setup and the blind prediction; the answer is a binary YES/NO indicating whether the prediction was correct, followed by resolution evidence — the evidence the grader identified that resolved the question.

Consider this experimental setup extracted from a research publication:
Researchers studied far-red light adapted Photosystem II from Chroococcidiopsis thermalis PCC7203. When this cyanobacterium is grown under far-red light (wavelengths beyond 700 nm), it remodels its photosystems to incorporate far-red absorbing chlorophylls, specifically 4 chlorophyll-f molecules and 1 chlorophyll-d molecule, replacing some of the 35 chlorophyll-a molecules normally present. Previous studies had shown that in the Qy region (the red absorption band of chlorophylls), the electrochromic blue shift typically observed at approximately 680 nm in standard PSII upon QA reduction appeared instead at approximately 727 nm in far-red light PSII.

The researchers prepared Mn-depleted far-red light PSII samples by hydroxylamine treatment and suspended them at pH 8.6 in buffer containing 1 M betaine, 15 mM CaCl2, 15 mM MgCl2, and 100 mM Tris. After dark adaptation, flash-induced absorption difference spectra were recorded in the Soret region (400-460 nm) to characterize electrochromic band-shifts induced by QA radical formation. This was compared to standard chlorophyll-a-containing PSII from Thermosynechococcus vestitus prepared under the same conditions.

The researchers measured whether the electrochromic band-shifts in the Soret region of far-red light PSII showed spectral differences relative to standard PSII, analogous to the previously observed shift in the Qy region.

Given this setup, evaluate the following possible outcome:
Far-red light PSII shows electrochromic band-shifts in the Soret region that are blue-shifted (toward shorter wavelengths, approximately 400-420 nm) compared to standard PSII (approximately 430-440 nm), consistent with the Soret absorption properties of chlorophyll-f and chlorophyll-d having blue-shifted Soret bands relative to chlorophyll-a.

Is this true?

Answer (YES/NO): NO